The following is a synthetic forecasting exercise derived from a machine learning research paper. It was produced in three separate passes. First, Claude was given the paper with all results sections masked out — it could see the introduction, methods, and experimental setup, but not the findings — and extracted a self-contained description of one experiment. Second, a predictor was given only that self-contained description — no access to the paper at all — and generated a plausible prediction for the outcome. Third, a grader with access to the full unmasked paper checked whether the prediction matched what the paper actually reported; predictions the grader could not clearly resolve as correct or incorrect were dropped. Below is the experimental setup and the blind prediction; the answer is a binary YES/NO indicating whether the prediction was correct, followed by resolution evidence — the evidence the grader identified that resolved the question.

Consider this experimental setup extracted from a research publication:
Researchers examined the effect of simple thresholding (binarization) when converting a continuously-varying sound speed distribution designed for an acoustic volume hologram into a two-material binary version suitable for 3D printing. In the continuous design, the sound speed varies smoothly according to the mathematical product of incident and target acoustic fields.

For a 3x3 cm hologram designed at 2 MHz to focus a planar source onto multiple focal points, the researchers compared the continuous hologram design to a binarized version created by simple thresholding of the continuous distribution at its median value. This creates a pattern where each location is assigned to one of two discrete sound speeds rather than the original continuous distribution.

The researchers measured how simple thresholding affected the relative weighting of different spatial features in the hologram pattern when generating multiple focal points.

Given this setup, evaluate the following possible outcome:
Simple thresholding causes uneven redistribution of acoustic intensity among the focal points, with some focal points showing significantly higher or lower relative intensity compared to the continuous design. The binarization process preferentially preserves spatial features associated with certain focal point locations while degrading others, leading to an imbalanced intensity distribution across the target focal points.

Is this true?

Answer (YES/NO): NO